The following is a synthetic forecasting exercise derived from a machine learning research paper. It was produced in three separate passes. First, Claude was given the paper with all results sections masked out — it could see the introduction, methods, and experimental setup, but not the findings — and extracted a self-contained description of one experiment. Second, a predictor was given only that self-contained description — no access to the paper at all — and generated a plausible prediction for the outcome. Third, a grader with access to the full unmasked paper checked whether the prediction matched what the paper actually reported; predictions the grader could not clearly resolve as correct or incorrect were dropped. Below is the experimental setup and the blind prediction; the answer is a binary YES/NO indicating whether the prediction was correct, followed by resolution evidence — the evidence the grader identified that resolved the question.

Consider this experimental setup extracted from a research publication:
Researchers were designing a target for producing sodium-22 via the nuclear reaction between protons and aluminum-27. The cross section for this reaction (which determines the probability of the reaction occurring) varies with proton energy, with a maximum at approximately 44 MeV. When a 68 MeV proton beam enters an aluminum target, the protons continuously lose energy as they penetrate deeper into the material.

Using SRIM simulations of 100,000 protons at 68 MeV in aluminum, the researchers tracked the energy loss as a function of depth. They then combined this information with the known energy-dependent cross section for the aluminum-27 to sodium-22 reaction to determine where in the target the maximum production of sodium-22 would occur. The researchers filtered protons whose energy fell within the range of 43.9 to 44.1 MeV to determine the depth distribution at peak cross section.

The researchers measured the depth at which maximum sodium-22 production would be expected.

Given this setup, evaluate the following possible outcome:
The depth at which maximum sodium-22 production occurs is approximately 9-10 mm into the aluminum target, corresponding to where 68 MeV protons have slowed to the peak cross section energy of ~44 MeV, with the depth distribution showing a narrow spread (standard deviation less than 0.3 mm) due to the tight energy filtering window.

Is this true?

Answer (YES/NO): NO